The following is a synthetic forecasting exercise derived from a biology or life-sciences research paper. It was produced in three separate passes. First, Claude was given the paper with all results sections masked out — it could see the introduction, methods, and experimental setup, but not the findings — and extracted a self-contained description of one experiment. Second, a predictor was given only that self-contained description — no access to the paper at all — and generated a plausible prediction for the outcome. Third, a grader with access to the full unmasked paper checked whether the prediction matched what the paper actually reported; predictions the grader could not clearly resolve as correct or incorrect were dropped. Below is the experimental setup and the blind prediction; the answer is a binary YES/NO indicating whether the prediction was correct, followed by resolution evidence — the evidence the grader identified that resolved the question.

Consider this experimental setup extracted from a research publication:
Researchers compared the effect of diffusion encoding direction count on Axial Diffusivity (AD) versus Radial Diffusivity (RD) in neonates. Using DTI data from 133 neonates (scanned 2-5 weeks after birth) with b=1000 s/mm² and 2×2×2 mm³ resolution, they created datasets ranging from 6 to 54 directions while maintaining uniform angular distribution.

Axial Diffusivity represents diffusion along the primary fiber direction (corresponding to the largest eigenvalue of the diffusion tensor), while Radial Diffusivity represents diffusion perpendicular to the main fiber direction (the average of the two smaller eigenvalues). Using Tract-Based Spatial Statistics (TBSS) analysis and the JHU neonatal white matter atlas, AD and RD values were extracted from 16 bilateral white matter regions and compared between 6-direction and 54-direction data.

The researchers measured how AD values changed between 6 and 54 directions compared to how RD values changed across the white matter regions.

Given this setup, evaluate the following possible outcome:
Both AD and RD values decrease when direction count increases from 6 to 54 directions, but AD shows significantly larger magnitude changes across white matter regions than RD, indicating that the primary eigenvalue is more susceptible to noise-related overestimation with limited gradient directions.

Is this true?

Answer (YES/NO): NO